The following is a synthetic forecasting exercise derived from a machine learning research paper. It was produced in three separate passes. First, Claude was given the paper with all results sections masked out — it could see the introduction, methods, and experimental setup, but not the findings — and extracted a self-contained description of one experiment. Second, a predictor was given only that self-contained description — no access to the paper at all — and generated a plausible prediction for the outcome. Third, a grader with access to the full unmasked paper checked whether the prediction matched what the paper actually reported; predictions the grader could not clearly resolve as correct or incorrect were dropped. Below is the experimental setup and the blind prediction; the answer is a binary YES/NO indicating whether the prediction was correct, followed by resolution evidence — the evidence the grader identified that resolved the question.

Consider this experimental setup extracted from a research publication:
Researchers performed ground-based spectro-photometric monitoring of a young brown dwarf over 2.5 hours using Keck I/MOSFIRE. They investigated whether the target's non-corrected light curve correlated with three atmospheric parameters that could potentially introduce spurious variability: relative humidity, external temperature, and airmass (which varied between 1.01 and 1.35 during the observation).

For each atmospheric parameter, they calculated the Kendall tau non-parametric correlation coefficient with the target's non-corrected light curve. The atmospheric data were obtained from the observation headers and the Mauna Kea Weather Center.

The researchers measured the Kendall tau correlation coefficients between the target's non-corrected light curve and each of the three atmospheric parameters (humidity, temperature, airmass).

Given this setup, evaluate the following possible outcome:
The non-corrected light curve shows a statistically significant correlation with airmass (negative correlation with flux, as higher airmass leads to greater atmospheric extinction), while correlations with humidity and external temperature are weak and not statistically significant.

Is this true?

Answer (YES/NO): NO